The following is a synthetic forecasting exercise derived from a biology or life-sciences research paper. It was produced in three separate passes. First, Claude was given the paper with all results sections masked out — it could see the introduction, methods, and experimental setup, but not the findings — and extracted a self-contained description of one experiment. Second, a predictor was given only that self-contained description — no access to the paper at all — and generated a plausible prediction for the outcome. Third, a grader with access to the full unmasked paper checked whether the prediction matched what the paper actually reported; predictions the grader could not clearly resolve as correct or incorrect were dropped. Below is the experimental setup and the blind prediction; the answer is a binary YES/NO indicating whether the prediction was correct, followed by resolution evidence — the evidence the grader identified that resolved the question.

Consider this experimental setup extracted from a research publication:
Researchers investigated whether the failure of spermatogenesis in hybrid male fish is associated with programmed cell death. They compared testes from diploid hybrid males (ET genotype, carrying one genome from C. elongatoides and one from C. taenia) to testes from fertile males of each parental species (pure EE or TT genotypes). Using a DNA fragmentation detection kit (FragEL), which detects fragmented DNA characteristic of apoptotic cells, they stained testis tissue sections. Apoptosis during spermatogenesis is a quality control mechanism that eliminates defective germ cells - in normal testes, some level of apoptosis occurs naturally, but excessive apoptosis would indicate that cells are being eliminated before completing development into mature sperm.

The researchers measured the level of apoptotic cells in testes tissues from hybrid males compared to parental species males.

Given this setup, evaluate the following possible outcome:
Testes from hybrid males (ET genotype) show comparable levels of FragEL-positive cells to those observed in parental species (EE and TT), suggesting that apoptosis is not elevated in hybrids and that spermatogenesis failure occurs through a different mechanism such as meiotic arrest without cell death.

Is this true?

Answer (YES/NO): NO